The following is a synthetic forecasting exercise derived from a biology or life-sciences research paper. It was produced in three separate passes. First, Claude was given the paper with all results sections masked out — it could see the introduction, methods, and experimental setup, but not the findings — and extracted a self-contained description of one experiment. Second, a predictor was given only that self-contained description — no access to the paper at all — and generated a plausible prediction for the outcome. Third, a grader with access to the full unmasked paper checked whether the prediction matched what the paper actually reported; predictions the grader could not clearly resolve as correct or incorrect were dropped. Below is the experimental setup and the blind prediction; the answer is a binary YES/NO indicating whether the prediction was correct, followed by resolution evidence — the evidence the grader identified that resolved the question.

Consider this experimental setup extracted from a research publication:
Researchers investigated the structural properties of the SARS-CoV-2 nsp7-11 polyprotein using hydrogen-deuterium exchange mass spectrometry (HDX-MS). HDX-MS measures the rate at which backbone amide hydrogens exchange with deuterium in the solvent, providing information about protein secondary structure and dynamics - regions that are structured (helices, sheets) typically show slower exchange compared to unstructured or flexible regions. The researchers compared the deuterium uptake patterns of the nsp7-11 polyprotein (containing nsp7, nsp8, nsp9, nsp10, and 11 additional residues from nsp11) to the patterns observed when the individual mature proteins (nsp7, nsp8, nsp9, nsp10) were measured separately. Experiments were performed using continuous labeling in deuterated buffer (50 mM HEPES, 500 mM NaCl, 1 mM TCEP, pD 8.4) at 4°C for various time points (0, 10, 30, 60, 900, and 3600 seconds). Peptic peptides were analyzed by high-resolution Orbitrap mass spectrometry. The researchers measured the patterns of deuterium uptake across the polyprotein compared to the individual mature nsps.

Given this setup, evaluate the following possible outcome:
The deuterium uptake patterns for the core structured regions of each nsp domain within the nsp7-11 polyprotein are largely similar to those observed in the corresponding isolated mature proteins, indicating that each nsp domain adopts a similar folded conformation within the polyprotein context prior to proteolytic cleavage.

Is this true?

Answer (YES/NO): YES